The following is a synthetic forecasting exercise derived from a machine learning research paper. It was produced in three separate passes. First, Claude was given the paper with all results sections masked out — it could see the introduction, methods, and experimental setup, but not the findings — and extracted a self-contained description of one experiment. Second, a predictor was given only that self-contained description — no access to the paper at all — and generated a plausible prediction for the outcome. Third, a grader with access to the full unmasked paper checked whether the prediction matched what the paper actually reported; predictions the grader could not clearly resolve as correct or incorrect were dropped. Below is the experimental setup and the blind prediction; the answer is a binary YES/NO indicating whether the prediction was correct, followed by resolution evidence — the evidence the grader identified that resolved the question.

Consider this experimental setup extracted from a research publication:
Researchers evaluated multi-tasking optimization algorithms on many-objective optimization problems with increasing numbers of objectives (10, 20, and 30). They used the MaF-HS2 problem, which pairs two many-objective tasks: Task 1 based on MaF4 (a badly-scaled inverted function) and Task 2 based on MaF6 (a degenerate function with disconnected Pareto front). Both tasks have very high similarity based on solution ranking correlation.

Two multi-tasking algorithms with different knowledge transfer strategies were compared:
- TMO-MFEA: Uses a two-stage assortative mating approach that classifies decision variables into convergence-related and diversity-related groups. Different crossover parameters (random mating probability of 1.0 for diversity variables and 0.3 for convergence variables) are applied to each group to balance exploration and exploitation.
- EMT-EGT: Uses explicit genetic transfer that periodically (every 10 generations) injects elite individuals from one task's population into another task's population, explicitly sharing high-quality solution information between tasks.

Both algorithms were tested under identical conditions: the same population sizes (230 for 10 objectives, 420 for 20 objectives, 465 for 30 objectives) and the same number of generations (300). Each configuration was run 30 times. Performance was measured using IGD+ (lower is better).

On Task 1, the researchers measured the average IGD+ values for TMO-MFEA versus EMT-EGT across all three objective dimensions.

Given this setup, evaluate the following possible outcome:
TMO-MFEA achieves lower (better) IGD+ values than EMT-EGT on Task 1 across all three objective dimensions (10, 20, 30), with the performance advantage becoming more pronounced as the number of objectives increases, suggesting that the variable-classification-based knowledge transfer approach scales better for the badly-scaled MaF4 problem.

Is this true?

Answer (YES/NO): NO